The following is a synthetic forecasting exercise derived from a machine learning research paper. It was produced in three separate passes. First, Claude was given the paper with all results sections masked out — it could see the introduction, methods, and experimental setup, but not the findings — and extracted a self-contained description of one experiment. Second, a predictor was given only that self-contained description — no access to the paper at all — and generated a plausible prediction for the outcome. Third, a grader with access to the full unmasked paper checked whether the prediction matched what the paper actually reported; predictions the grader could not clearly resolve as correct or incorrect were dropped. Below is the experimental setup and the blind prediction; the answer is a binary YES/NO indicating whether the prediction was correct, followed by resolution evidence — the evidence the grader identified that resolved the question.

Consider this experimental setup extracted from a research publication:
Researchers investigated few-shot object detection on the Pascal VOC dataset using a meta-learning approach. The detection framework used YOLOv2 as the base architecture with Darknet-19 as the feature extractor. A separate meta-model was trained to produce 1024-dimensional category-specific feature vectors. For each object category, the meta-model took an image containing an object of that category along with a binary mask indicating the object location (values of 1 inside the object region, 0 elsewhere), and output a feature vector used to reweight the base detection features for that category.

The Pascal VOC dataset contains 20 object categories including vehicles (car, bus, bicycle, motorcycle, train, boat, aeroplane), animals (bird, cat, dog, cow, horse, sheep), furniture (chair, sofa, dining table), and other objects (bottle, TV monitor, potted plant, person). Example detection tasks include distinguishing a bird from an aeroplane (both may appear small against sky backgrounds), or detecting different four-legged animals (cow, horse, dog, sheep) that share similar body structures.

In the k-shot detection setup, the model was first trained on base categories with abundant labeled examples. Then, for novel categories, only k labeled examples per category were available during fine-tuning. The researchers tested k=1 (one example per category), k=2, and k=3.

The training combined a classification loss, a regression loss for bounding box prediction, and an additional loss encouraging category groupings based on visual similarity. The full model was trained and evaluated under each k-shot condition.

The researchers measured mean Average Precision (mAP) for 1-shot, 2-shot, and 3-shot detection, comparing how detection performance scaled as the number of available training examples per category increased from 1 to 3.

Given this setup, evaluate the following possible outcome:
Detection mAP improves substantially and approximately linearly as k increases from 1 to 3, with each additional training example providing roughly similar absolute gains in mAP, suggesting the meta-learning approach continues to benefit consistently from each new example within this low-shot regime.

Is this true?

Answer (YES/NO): NO